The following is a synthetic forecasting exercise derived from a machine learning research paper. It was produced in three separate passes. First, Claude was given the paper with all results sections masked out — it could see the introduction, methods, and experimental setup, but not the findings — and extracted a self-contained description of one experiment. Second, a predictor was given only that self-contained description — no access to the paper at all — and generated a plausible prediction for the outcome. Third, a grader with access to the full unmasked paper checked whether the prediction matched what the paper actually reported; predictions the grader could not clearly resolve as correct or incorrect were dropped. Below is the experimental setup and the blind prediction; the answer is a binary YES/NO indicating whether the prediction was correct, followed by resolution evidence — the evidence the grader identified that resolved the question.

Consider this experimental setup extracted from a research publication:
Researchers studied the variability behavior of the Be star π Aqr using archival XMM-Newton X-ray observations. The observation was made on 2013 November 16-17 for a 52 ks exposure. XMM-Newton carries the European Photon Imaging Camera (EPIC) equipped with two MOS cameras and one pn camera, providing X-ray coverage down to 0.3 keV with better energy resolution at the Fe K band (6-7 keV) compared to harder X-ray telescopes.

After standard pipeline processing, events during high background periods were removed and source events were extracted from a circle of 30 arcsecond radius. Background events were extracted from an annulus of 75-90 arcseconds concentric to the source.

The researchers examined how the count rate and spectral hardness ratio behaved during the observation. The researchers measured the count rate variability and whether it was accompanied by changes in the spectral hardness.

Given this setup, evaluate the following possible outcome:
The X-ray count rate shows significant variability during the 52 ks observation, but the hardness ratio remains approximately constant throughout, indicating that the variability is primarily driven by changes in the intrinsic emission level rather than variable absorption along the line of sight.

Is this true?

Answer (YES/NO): YES